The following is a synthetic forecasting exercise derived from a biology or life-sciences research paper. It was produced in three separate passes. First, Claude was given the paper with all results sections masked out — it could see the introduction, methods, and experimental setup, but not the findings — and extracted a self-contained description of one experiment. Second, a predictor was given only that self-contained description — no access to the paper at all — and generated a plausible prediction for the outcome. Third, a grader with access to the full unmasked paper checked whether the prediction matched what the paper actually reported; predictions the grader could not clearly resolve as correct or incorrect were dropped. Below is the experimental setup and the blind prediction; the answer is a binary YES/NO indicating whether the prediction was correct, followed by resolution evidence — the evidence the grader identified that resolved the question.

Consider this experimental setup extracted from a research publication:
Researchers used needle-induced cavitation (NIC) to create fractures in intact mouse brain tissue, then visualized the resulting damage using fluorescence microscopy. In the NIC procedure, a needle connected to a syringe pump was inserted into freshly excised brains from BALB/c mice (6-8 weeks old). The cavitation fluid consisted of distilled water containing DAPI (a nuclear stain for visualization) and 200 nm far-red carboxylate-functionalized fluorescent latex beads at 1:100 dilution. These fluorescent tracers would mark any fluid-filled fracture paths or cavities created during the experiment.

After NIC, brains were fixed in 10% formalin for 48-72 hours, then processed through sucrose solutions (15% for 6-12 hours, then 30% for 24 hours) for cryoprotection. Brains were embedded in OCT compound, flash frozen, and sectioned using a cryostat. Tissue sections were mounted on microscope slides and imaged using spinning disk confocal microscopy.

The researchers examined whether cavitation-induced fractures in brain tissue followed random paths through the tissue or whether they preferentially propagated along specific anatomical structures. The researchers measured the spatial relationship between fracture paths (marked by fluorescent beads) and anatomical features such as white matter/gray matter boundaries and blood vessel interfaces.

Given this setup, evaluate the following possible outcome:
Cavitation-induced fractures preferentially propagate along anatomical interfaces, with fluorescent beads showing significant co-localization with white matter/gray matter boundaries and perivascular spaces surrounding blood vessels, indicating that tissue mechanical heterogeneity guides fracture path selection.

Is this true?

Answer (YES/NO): NO